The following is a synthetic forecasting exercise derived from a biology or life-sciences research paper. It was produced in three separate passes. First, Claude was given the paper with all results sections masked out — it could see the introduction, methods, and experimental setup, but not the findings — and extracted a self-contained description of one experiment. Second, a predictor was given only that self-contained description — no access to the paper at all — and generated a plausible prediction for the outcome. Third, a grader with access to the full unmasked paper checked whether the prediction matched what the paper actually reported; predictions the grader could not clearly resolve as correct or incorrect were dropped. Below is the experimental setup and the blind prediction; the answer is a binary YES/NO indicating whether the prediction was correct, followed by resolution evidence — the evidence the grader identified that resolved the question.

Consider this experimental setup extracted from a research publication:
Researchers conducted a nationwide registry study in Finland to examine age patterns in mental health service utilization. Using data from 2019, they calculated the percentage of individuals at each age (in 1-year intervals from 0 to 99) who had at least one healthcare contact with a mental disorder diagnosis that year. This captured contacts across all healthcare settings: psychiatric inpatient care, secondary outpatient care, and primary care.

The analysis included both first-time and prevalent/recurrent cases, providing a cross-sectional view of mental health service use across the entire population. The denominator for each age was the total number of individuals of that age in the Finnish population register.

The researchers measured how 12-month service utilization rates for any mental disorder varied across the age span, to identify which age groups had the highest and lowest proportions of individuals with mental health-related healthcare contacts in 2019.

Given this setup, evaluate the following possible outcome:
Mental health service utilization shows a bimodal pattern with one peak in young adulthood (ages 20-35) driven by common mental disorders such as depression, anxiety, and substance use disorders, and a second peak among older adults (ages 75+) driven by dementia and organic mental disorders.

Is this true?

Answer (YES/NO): NO